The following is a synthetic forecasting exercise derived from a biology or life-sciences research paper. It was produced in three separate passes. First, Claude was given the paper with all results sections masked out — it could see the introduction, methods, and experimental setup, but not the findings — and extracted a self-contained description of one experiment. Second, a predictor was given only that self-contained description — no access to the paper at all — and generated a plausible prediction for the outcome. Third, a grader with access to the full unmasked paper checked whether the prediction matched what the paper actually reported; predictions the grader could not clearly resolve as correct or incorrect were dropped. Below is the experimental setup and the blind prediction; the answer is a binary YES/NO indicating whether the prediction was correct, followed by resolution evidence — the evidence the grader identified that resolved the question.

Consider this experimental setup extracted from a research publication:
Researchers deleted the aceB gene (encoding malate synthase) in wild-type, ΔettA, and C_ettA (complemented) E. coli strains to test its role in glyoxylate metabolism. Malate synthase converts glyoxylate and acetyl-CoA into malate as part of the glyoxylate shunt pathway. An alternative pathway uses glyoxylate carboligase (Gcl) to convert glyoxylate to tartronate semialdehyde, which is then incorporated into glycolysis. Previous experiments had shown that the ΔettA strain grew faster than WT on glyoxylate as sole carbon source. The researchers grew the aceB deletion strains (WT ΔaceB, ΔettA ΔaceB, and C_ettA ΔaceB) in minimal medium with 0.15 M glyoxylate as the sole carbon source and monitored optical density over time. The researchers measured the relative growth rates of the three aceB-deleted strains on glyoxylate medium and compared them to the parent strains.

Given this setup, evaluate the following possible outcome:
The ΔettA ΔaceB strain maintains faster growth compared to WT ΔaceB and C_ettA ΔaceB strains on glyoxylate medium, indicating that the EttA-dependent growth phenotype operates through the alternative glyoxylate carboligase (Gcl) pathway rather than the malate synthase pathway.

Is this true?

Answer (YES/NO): NO